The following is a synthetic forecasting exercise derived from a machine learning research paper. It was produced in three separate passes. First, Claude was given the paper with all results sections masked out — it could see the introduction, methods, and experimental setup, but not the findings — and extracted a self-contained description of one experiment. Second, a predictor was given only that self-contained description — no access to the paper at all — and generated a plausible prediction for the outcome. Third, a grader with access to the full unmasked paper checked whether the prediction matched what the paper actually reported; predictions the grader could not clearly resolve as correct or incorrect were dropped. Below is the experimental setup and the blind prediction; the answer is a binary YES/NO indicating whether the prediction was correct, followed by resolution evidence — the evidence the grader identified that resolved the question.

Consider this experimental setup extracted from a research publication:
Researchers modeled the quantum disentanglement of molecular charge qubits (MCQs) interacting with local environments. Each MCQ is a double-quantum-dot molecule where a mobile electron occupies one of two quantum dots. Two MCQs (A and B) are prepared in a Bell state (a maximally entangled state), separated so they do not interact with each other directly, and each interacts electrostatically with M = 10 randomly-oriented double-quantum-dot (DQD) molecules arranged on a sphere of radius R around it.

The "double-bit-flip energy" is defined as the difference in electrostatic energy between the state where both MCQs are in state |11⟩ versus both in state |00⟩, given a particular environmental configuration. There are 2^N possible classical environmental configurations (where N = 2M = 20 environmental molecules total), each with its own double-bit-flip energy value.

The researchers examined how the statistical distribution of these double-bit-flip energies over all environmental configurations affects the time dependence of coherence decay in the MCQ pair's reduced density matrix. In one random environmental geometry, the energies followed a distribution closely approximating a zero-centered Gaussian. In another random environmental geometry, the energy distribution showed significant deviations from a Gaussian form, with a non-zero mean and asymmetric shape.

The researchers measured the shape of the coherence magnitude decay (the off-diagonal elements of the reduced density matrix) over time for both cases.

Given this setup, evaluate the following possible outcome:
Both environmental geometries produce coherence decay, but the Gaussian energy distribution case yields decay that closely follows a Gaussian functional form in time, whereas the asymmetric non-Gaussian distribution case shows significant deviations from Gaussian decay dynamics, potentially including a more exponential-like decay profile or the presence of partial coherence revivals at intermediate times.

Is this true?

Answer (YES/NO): YES